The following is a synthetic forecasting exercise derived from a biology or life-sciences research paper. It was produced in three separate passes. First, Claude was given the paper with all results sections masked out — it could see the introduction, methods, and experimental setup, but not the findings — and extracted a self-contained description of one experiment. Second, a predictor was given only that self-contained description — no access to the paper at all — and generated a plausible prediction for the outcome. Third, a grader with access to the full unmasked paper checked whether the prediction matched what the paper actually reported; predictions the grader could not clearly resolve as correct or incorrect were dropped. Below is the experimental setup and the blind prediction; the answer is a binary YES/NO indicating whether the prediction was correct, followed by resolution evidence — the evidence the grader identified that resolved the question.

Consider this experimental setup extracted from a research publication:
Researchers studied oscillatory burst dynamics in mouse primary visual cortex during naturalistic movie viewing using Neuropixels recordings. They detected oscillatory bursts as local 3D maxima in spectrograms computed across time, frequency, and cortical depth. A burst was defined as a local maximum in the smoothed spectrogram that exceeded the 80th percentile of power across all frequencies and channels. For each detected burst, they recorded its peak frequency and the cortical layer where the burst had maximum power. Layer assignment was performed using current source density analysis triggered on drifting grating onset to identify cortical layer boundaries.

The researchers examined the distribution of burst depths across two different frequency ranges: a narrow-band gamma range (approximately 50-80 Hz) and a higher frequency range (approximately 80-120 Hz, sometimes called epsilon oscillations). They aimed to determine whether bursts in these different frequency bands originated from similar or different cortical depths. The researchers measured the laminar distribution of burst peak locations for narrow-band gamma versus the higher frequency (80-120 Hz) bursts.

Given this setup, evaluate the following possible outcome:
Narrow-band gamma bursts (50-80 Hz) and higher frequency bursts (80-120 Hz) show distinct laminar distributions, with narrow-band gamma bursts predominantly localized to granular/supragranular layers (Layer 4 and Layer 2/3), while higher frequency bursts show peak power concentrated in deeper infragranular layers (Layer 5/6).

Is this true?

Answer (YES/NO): NO